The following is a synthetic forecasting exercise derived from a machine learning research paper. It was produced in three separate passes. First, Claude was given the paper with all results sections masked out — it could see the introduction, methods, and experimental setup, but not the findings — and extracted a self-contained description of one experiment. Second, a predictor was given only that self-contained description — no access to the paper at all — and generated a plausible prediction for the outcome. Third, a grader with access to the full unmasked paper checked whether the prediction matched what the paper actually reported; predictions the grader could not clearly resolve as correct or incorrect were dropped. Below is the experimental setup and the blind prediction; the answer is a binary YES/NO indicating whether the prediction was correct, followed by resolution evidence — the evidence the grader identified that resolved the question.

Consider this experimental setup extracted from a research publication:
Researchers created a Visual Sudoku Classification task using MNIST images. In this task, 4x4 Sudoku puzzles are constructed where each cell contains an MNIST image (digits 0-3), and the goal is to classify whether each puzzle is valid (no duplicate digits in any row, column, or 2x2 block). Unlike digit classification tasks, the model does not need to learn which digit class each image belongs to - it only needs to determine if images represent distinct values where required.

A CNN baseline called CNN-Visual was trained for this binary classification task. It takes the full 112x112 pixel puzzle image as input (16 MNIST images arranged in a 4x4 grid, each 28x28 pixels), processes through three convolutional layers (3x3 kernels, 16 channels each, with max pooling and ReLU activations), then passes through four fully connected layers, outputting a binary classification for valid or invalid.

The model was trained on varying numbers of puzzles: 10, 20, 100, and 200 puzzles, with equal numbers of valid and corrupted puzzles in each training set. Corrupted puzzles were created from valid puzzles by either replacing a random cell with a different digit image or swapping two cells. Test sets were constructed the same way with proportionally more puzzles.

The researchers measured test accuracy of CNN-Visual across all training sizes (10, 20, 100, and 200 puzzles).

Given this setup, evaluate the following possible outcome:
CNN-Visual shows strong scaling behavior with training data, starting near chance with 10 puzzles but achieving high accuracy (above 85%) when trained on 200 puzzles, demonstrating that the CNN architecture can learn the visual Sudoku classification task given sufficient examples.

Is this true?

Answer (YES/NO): NO